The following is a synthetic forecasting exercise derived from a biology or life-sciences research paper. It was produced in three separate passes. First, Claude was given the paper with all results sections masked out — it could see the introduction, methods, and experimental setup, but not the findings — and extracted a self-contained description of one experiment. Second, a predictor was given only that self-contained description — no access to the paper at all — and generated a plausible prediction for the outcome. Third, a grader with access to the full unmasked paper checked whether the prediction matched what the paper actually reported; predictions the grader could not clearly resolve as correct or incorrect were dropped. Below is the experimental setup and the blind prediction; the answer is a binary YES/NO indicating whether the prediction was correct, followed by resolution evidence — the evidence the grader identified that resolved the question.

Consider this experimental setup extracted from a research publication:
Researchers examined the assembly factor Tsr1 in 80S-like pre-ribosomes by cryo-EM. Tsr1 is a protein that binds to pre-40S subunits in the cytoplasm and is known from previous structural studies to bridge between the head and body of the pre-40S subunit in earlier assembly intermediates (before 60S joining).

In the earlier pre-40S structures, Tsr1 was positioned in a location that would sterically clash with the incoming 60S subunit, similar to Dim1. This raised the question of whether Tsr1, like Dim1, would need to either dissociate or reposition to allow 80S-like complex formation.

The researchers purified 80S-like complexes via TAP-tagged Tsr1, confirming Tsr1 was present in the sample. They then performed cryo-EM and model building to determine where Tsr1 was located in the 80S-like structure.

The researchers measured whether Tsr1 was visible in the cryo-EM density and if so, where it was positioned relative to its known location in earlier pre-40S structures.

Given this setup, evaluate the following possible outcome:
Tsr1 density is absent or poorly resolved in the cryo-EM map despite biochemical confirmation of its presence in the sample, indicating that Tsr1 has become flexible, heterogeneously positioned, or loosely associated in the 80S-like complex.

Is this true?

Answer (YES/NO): NO